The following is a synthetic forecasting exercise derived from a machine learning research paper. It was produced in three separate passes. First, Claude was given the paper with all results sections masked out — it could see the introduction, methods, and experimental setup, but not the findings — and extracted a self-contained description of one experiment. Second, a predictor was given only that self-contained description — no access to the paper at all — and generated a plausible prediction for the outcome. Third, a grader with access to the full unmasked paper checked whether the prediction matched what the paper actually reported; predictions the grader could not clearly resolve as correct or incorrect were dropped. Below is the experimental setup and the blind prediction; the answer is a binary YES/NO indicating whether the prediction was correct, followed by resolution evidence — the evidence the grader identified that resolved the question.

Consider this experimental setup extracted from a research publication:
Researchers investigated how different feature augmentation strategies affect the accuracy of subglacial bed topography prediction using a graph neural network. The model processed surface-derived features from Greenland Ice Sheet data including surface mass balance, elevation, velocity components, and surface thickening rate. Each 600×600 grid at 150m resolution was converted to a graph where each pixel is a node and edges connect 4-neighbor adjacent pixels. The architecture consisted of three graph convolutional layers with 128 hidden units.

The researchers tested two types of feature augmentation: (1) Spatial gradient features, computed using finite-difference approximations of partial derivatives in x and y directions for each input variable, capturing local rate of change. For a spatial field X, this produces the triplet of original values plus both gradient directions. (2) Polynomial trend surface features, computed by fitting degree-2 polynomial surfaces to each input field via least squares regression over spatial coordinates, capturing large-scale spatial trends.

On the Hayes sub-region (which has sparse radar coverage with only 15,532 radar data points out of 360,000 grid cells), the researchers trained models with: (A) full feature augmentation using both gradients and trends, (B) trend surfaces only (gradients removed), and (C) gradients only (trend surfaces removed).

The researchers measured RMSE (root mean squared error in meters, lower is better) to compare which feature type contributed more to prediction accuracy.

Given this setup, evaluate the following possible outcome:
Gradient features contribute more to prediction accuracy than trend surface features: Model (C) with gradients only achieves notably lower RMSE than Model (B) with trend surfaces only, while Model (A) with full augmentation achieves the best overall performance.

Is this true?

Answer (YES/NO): NO